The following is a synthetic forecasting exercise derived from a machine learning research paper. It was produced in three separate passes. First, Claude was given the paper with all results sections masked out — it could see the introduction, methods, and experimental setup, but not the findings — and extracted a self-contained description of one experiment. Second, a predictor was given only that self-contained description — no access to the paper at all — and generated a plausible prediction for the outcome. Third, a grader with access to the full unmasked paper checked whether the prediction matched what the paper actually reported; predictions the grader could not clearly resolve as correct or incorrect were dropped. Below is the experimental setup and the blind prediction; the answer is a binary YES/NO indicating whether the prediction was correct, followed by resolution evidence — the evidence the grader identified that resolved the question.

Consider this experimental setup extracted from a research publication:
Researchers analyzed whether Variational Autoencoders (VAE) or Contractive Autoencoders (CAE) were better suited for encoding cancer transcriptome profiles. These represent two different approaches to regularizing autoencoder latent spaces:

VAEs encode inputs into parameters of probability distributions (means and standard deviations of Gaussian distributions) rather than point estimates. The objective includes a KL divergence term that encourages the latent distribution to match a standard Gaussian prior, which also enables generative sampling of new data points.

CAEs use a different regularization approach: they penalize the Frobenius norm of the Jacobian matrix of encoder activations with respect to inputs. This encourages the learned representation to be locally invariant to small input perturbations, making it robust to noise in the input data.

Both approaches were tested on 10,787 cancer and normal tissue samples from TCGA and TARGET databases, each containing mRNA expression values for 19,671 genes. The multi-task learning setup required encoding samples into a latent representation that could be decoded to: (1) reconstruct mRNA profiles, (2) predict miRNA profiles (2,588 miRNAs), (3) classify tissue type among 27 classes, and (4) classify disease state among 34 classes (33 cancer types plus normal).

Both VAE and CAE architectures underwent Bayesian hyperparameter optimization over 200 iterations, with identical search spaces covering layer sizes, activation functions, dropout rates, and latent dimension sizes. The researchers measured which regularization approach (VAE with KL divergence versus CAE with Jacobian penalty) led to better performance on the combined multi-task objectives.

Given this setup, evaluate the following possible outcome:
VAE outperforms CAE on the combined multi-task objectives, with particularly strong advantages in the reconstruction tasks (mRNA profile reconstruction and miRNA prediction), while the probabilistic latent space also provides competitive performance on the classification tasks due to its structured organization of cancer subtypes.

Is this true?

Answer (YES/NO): NO